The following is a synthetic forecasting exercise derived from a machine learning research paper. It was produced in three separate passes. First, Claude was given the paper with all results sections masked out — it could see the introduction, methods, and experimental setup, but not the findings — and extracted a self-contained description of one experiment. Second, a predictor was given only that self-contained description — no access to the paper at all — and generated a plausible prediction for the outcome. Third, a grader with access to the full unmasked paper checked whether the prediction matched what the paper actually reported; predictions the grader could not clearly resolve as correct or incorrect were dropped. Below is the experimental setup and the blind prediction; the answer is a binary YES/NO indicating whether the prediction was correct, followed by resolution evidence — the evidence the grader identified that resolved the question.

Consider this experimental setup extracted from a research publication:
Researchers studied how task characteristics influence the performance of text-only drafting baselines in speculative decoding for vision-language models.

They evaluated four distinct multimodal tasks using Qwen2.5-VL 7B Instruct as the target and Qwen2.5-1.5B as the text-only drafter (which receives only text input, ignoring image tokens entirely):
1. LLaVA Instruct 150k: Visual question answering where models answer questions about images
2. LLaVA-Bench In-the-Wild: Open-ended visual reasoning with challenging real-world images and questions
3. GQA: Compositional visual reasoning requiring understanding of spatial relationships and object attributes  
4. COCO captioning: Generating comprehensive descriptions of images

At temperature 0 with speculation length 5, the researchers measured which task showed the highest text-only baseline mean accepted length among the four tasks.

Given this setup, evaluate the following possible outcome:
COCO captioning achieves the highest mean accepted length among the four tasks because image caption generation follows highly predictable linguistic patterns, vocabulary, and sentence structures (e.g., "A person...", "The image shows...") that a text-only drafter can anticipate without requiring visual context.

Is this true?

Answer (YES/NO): NO